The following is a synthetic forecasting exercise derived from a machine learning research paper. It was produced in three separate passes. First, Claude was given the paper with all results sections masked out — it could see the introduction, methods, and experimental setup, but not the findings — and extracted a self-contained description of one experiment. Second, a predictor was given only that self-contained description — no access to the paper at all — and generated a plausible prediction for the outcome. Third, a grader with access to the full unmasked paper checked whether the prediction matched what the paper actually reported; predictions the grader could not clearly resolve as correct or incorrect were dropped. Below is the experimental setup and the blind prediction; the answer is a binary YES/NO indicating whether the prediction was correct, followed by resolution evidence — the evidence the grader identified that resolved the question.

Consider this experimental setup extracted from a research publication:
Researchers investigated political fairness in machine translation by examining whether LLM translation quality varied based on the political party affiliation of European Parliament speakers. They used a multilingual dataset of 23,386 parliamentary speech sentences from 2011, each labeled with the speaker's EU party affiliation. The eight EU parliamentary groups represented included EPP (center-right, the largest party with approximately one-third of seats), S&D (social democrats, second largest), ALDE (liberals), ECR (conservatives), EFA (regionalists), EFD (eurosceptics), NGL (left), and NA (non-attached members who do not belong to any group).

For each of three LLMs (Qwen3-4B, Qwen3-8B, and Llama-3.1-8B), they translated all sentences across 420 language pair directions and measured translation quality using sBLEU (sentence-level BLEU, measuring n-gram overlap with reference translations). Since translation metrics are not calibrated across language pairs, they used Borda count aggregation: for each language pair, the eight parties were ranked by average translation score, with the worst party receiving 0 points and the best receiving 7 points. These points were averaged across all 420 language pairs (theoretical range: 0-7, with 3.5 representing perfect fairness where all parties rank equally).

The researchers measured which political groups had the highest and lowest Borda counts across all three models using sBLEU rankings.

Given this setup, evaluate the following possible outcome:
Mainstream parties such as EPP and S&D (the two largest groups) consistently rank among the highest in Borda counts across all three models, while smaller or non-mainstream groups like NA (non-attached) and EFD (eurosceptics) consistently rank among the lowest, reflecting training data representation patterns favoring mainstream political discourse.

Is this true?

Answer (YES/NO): NO